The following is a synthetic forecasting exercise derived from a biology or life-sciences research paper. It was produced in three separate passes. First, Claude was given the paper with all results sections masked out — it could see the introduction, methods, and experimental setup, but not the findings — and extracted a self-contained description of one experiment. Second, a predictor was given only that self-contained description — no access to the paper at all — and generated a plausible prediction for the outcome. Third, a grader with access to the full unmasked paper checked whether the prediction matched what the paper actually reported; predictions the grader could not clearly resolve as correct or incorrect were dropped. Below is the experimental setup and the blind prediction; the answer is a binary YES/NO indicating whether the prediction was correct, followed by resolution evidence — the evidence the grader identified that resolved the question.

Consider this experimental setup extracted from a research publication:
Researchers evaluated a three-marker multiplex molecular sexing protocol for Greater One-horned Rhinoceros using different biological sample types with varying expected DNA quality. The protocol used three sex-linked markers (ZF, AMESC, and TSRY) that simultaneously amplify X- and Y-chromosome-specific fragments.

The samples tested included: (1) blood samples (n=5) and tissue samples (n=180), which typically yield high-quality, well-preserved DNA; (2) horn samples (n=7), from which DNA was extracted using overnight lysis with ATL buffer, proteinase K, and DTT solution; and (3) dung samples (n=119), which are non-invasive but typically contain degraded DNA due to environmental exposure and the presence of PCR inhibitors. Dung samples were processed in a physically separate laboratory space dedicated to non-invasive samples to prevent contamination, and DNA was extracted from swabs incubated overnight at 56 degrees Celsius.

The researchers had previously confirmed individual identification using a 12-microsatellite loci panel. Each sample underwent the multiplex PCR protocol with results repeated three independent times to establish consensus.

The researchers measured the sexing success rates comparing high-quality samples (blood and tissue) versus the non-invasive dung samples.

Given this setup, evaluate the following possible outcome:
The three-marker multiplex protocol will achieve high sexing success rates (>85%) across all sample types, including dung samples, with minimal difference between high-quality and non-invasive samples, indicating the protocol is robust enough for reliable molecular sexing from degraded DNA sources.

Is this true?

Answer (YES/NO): YES